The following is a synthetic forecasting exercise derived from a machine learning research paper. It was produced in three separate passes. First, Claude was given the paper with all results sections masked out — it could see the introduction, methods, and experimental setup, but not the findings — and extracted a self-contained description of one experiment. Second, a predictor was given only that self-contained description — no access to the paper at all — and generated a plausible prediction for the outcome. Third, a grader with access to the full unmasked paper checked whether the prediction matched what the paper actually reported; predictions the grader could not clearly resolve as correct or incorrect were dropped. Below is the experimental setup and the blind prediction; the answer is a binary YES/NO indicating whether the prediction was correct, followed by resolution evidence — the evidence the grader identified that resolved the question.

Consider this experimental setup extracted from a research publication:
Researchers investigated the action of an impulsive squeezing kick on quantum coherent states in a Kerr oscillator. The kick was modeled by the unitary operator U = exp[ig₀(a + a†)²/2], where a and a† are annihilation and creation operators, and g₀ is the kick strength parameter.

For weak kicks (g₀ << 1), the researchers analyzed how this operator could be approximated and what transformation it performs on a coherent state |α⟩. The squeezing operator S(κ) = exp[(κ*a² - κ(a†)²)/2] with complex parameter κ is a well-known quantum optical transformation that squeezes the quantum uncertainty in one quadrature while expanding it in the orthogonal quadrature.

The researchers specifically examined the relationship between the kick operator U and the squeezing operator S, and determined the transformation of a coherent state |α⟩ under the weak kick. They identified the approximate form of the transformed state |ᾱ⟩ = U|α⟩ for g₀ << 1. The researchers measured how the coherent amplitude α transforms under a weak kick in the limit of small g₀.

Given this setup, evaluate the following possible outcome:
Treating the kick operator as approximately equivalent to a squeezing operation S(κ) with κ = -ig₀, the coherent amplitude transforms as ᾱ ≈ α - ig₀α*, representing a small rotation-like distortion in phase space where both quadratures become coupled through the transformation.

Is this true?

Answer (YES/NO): NO